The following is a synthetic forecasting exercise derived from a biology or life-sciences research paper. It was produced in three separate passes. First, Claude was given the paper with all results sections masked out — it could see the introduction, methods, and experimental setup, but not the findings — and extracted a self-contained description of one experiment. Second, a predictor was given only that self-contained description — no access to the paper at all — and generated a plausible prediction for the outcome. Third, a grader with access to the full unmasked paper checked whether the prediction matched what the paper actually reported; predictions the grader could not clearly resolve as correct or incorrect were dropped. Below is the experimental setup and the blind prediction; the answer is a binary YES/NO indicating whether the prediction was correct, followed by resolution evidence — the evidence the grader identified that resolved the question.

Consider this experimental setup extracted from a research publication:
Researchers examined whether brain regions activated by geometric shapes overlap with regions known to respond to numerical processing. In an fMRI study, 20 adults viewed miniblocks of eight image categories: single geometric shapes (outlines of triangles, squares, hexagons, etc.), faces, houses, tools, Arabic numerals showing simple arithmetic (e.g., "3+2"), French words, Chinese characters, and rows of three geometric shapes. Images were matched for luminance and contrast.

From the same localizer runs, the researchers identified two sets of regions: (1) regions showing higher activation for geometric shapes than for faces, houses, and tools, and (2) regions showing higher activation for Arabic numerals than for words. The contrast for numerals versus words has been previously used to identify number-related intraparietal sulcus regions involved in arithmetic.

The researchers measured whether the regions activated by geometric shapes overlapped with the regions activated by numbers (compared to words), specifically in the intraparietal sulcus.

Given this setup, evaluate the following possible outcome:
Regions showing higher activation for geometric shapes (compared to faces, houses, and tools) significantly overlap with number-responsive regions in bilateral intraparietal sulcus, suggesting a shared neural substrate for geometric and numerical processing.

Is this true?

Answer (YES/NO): NO